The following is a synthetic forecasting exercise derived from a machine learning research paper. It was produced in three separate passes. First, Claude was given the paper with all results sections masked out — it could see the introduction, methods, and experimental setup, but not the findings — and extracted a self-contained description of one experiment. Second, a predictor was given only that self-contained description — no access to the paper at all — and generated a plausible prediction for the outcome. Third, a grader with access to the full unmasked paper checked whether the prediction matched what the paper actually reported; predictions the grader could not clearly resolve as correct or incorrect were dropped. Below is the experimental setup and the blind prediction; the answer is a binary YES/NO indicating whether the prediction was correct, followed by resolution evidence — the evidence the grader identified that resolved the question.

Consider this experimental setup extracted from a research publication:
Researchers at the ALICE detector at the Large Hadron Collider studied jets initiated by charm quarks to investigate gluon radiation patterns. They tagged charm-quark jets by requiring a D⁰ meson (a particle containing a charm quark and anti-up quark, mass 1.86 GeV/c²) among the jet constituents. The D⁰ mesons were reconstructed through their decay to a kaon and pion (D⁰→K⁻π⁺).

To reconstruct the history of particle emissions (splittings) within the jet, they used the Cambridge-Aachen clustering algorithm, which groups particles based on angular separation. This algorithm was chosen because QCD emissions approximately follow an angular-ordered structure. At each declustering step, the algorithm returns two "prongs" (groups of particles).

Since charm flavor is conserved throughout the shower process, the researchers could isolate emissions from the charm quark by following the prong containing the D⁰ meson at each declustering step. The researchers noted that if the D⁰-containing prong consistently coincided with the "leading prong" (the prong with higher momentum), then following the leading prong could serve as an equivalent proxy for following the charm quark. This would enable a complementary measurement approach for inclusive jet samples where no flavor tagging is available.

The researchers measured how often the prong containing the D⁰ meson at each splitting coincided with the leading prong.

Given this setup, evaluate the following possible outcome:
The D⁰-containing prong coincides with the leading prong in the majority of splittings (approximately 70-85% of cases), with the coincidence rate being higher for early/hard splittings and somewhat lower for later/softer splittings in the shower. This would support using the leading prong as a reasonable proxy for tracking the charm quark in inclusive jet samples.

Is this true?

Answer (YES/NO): NO